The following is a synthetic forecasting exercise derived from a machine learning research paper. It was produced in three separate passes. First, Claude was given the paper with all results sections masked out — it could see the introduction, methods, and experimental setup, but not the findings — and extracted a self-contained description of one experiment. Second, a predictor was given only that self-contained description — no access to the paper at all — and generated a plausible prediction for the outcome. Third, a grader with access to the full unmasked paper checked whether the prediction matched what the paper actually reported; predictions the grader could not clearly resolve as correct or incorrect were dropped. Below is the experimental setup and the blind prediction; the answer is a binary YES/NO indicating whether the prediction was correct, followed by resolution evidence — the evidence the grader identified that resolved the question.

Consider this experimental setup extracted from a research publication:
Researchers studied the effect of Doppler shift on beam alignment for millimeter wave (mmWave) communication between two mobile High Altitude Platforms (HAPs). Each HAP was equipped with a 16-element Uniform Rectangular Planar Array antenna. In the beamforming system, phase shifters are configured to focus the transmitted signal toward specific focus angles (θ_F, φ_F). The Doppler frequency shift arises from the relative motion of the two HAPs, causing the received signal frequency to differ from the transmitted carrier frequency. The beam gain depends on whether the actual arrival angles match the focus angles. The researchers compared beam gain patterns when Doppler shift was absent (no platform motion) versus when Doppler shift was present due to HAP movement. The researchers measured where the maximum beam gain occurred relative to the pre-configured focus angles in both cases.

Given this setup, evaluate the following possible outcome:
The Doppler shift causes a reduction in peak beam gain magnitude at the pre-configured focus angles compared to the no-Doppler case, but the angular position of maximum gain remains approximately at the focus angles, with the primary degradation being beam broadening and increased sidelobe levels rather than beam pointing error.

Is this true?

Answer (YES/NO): NO